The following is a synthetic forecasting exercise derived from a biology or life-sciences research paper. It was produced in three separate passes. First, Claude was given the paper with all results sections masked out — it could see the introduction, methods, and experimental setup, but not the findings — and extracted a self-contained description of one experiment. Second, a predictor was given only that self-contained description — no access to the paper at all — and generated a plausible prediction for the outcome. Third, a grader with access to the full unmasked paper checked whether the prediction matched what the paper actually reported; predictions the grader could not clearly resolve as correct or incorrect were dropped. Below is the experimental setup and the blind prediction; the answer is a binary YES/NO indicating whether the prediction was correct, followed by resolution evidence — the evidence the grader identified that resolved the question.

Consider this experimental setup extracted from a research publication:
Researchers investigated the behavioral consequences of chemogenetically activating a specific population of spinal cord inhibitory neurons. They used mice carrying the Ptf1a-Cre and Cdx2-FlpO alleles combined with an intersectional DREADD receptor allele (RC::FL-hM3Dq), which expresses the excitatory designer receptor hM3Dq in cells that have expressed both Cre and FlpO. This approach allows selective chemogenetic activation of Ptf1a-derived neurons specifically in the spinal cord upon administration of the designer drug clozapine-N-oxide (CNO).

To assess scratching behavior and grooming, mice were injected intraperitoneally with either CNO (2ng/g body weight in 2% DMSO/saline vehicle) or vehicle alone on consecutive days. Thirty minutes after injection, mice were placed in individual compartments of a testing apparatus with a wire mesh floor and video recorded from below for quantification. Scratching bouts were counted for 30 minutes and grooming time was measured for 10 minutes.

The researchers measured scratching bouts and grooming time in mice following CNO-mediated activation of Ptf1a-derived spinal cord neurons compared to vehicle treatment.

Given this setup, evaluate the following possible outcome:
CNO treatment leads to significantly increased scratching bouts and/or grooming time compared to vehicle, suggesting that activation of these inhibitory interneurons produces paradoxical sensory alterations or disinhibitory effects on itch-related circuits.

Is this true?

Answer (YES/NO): NO